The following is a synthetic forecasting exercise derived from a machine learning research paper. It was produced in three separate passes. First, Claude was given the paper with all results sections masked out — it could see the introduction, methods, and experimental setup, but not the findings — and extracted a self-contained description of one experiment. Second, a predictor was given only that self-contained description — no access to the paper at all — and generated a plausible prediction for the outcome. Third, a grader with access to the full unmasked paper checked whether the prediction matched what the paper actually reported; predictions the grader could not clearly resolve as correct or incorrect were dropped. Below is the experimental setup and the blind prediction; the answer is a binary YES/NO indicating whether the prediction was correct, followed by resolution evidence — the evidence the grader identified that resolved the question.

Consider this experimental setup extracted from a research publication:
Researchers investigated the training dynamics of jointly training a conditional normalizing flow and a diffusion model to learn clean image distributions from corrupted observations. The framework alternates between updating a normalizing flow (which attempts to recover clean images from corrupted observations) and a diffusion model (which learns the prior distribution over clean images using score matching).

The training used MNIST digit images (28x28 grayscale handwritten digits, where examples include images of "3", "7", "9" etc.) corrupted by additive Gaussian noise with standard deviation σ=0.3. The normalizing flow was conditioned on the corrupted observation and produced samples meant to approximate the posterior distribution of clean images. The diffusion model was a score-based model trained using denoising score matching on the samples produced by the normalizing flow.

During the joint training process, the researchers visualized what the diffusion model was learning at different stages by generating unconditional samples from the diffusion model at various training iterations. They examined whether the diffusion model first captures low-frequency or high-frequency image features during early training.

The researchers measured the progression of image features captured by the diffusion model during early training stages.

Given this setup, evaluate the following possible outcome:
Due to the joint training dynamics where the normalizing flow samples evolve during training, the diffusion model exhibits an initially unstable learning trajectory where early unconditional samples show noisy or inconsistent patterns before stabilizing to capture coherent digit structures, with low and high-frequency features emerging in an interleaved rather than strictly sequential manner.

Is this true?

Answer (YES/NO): NO